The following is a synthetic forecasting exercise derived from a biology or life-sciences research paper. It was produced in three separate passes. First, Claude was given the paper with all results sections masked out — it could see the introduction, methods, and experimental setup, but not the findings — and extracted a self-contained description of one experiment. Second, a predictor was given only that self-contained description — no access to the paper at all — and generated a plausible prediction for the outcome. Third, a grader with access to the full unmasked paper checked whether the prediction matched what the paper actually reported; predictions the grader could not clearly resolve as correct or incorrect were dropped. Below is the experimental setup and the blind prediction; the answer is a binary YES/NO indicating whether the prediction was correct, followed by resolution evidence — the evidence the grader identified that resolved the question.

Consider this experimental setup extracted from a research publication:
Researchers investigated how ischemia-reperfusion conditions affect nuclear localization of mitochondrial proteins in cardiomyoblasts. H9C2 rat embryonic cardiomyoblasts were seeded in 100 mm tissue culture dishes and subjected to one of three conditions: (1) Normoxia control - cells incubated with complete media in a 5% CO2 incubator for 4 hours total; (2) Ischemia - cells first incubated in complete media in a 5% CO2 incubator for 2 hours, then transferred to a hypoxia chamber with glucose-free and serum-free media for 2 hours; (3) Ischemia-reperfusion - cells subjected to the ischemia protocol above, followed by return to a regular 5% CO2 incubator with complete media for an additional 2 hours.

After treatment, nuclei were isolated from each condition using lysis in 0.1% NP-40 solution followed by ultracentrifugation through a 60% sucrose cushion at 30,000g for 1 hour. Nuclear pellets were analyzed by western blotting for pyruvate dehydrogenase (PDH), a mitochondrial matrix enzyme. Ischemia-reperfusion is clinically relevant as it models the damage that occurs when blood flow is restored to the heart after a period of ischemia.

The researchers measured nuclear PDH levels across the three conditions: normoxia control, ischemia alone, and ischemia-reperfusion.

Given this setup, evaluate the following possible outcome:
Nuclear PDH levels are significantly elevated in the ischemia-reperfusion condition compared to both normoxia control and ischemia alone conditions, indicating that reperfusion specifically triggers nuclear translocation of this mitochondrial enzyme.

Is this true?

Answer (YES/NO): NO